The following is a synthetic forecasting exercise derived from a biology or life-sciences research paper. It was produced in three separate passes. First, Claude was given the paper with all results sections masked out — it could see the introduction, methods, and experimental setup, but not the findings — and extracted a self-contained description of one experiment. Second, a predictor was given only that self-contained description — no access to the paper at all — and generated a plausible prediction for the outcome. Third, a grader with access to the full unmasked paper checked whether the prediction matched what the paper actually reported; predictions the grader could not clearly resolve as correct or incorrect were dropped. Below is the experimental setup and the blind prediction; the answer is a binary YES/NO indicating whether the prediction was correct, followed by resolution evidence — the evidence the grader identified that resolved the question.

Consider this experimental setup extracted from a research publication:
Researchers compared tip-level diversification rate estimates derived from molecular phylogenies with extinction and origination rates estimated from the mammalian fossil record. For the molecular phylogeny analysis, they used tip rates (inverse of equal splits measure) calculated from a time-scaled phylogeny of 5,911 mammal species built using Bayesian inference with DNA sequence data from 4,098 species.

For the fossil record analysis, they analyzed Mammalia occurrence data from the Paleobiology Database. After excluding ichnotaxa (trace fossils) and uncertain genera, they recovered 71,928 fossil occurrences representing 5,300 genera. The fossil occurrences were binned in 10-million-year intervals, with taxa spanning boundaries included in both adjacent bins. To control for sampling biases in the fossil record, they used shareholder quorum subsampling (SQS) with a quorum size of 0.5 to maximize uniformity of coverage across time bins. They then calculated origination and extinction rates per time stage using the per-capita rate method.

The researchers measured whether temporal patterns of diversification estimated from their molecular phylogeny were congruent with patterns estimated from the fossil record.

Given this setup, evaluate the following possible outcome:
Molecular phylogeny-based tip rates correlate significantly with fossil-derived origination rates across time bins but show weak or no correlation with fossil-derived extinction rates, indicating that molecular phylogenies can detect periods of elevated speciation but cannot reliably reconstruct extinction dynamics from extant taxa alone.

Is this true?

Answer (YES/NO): NO